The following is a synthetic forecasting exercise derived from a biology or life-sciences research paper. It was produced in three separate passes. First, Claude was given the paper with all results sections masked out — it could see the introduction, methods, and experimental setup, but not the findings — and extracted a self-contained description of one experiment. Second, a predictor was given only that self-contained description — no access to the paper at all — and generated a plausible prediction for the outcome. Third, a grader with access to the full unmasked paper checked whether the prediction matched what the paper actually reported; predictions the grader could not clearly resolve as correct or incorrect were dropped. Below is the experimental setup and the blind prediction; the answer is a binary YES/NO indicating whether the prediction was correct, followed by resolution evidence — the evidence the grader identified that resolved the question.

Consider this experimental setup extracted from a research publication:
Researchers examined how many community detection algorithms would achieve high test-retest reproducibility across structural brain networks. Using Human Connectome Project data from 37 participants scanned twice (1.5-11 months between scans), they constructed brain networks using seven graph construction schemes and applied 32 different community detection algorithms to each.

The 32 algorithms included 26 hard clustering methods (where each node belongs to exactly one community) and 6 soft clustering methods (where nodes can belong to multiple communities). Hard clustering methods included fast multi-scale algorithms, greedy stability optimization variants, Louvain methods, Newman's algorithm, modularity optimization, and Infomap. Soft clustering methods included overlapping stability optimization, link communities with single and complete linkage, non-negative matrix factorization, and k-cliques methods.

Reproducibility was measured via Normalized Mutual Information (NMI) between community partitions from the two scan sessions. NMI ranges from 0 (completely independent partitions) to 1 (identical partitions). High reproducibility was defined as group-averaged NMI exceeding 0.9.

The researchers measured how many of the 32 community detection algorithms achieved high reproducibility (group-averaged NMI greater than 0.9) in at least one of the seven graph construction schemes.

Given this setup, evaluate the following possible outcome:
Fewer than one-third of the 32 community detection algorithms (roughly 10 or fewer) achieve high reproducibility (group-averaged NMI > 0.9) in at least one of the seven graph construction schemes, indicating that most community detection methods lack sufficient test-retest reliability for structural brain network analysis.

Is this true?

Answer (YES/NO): YES